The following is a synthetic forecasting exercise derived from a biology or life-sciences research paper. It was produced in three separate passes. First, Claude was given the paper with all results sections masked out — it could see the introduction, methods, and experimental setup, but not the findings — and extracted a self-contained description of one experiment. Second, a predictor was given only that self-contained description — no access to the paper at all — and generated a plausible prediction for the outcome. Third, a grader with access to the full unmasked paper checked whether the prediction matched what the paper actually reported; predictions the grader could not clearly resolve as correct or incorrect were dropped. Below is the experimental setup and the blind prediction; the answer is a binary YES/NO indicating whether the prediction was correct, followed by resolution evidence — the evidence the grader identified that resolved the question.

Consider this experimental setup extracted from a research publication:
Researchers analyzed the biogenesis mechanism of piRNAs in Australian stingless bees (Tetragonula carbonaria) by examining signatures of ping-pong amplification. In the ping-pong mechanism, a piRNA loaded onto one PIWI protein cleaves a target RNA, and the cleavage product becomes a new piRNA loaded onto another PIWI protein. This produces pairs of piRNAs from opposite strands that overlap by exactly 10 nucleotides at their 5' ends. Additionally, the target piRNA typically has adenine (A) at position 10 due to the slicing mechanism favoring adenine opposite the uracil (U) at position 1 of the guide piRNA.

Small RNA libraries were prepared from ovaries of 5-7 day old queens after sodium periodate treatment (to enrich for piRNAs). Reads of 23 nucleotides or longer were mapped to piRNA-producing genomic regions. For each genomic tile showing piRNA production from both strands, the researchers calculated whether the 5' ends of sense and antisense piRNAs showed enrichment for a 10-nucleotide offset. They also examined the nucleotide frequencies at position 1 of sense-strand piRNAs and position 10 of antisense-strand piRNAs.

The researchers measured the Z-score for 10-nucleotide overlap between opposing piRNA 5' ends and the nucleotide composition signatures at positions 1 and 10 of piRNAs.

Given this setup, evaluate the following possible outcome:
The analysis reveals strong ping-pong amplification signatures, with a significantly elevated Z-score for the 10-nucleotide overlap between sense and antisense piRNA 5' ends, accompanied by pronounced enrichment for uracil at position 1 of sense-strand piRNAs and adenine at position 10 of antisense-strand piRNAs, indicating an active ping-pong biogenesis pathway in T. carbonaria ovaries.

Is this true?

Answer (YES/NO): YES